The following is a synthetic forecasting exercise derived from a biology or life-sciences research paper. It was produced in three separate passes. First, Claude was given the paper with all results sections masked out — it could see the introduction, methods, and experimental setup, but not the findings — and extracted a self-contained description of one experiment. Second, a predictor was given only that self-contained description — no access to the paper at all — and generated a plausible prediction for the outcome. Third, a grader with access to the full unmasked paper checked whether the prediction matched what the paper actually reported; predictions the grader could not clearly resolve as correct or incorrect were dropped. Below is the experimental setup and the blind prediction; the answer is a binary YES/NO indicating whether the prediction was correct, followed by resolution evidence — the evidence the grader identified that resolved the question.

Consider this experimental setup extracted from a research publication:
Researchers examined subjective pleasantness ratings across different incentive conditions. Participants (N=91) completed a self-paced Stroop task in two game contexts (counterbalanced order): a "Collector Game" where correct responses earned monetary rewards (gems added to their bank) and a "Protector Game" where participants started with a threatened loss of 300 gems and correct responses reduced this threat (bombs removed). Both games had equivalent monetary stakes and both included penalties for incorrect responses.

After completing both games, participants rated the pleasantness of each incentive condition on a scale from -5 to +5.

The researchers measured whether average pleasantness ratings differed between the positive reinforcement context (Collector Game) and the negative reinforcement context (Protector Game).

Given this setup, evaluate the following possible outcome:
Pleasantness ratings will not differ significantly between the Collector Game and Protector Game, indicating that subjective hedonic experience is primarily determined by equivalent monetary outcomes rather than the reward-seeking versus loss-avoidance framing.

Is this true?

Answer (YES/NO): NO